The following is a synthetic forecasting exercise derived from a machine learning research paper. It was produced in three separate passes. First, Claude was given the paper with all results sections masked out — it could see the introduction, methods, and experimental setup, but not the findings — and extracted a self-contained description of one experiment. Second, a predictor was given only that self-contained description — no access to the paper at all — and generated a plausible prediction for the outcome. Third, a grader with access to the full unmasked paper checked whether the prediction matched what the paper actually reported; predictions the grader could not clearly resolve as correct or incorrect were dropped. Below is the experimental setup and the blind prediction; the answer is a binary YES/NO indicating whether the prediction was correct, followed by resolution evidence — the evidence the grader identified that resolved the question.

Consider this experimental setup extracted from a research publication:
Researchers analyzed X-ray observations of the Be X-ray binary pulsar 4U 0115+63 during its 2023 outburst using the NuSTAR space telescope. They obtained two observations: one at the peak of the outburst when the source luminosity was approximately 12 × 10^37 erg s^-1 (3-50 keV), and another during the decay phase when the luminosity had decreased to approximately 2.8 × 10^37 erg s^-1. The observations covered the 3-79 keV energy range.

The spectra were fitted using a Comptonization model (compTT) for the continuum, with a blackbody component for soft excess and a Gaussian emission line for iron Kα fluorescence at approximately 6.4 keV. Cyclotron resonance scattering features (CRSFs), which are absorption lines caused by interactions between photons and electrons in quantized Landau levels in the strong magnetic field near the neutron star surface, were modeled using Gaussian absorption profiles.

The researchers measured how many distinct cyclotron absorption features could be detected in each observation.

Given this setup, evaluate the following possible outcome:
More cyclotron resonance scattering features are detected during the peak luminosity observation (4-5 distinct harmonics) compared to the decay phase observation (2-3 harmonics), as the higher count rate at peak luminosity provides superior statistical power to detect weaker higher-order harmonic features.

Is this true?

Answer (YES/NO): YES